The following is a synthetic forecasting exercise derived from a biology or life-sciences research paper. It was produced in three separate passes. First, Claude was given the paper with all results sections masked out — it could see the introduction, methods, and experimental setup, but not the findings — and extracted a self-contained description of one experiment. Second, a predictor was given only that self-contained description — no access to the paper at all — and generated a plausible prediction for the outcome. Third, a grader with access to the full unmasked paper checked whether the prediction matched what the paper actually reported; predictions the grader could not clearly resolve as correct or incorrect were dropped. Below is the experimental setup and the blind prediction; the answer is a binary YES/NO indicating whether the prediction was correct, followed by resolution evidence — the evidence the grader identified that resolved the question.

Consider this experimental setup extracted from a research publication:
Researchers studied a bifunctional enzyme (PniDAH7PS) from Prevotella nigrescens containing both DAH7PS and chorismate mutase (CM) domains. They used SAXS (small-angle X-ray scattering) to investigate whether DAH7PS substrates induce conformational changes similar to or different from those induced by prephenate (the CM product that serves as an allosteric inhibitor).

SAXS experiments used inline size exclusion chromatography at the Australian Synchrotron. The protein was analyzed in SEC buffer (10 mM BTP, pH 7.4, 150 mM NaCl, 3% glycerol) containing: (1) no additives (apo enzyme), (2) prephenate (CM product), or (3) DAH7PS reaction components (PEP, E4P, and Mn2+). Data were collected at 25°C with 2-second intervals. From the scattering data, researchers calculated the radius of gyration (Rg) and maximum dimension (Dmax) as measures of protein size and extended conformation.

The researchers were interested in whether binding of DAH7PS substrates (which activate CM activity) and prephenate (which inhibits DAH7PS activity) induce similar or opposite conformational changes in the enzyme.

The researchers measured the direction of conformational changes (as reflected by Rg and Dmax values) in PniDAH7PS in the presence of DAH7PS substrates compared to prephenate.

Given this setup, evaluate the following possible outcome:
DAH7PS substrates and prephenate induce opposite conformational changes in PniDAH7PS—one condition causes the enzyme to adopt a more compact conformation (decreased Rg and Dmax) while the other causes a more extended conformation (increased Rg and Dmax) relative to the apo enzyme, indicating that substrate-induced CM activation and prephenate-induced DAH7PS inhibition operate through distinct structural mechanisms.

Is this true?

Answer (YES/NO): NO